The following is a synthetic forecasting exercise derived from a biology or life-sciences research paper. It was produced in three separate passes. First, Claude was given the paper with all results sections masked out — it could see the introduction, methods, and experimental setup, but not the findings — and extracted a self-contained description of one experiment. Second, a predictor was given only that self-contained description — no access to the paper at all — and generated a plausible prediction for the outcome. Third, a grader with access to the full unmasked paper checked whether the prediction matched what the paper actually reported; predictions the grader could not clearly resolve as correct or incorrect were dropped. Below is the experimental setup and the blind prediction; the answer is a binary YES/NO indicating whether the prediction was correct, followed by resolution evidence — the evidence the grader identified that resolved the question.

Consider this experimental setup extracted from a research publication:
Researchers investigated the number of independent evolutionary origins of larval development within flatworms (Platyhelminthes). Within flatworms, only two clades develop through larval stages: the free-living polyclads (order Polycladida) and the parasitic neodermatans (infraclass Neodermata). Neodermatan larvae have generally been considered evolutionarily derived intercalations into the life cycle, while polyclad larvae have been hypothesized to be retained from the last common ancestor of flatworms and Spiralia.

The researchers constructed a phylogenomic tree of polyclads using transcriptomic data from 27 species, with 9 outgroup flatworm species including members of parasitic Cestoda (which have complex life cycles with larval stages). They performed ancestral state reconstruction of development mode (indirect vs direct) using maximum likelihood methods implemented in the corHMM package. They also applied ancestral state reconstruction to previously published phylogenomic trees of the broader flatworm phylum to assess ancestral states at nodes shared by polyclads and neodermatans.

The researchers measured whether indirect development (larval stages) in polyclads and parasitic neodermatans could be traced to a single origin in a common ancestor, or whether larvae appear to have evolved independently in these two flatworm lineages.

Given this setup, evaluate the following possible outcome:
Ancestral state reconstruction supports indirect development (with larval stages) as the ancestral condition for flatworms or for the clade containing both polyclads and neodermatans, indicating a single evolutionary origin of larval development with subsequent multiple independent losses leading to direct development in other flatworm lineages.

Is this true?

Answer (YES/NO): NO